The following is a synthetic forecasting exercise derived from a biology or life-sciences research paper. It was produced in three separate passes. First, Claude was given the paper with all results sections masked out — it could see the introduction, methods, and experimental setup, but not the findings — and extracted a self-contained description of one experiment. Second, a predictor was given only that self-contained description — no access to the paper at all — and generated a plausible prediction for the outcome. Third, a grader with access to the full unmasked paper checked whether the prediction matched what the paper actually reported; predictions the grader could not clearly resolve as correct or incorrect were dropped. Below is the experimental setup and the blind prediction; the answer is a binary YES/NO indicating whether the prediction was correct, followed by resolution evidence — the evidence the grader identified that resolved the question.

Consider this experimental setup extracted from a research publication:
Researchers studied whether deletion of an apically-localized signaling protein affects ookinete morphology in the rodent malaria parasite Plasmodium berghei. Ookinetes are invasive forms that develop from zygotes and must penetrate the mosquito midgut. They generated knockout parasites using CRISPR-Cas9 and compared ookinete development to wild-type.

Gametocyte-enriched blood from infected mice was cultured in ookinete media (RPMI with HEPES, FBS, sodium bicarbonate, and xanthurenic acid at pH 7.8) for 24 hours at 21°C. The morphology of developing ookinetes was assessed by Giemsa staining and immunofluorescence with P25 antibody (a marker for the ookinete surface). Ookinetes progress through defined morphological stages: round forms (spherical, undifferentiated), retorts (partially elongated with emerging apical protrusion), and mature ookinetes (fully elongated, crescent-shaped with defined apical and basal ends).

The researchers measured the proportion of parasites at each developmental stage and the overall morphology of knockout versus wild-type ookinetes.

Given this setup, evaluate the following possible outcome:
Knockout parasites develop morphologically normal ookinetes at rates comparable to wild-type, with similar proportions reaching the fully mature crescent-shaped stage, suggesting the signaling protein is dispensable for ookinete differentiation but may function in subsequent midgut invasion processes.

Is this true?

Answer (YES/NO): YES